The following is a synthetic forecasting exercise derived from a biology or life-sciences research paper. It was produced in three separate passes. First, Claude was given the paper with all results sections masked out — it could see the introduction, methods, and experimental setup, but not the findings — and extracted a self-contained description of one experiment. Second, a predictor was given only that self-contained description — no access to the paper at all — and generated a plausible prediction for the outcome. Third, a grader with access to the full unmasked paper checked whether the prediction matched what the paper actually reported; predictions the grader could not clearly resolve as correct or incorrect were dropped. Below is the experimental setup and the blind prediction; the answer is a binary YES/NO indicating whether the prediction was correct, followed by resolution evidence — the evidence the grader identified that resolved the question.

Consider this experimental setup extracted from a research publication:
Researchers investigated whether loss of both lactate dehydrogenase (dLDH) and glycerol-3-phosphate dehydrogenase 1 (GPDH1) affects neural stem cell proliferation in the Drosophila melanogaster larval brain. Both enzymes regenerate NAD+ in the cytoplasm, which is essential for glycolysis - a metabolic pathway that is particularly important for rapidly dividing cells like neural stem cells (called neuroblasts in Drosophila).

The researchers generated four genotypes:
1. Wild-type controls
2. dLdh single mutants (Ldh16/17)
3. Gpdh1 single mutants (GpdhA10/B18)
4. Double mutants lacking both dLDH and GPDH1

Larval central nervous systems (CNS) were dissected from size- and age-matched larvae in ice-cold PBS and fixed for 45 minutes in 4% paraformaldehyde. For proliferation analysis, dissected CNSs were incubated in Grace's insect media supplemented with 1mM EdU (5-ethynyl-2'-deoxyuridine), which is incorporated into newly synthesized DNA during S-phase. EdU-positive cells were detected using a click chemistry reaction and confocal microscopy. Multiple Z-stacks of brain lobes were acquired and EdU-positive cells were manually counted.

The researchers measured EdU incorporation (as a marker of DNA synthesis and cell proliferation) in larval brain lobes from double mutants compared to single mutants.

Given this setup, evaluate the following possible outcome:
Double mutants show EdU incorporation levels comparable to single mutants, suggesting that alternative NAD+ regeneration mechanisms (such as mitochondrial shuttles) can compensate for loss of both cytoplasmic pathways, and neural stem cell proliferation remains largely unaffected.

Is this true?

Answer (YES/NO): NO